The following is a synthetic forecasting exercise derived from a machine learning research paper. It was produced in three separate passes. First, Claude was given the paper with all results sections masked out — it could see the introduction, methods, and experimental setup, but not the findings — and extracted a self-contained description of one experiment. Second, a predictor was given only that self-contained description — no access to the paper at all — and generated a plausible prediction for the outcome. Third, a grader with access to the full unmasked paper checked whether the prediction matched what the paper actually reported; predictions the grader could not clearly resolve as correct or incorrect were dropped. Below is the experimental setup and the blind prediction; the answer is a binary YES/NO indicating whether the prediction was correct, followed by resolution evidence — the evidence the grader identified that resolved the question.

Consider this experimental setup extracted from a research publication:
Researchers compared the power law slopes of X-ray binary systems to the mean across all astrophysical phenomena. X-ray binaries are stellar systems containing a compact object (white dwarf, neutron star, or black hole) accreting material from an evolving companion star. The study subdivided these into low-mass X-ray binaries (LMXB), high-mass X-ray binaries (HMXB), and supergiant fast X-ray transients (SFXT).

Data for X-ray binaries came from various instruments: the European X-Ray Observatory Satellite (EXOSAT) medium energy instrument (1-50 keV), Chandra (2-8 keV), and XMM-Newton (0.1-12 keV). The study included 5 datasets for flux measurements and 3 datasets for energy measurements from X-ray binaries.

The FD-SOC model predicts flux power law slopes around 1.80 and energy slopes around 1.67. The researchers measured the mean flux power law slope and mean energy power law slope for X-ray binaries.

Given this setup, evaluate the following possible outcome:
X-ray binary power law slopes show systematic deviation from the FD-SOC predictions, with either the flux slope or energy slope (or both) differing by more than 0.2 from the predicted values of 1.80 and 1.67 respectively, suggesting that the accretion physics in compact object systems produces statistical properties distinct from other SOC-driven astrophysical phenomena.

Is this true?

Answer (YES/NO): NO